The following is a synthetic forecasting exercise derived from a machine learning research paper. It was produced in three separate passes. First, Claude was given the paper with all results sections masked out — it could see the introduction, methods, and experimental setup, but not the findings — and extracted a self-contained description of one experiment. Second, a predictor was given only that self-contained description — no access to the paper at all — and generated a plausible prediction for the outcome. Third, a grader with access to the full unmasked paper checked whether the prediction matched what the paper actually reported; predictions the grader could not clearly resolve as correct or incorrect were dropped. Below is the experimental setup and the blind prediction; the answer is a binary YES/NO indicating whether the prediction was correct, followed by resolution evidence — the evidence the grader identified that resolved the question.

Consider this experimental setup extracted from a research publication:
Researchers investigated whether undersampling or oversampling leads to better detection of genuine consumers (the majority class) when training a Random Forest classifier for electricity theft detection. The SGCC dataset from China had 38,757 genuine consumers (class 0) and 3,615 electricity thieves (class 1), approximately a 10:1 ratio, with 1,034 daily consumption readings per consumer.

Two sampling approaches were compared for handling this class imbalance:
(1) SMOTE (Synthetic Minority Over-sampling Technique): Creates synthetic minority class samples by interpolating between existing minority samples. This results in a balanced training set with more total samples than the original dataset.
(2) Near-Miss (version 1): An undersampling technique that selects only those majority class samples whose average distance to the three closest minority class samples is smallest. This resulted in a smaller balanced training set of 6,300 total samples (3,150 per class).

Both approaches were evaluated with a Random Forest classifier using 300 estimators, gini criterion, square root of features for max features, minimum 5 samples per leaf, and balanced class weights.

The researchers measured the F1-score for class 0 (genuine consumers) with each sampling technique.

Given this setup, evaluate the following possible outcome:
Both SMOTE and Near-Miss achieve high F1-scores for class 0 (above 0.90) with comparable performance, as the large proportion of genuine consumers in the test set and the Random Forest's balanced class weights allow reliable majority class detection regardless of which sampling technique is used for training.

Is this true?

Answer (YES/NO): NO